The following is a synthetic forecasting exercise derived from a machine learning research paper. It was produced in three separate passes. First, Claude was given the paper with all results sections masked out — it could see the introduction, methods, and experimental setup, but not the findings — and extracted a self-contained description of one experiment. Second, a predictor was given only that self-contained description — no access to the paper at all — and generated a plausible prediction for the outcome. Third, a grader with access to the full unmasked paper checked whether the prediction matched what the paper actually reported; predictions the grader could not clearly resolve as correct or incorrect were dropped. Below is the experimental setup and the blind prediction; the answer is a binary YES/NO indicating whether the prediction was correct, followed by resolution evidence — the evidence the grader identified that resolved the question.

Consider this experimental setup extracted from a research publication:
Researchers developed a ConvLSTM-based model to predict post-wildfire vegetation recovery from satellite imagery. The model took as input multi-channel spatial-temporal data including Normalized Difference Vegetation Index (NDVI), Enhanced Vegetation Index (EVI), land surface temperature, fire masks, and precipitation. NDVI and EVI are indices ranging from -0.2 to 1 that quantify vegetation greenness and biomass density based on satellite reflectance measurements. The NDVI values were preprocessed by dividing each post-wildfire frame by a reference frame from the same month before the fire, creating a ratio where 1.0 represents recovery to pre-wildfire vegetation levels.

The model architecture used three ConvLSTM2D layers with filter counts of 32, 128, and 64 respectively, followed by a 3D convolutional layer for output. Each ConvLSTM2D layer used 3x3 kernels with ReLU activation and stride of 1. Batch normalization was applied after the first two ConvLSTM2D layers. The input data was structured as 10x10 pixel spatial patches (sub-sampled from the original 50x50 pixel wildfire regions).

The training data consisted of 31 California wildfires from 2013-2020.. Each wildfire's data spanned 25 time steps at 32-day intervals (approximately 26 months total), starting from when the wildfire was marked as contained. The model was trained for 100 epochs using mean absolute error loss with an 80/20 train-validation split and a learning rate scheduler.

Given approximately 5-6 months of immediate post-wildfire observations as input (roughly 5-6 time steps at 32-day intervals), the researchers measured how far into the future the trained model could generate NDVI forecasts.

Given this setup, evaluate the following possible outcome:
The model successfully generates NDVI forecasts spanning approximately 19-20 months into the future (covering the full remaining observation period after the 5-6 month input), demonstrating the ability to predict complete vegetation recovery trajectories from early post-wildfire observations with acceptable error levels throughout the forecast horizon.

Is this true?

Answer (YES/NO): YES